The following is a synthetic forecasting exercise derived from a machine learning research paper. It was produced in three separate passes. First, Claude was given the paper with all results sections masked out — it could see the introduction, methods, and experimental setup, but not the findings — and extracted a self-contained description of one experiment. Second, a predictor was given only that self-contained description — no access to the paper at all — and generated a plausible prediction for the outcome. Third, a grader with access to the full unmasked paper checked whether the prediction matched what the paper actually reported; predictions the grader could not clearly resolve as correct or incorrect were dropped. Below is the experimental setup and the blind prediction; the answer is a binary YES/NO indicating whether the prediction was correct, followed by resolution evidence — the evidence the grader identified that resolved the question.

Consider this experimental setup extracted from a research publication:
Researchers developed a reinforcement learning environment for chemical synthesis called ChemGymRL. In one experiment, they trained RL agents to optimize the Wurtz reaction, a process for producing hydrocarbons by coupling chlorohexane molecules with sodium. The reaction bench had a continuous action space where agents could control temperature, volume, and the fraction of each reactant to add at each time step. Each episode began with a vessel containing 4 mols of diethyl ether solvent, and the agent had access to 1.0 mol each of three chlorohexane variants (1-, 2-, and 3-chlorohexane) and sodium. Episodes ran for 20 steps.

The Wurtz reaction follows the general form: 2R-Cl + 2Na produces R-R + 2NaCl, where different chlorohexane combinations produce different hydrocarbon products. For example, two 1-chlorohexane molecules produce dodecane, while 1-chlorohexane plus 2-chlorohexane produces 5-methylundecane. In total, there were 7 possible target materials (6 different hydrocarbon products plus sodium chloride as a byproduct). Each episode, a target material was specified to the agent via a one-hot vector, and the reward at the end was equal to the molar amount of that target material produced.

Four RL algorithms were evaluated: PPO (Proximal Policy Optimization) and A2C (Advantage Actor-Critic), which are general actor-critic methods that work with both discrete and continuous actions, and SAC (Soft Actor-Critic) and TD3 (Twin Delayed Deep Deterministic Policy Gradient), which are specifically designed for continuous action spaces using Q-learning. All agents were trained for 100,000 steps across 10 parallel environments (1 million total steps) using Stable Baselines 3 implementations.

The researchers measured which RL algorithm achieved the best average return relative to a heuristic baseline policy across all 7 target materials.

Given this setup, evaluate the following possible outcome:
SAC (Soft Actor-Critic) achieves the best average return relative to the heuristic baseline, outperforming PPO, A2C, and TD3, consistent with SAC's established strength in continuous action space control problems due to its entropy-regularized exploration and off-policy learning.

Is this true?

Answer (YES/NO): NO